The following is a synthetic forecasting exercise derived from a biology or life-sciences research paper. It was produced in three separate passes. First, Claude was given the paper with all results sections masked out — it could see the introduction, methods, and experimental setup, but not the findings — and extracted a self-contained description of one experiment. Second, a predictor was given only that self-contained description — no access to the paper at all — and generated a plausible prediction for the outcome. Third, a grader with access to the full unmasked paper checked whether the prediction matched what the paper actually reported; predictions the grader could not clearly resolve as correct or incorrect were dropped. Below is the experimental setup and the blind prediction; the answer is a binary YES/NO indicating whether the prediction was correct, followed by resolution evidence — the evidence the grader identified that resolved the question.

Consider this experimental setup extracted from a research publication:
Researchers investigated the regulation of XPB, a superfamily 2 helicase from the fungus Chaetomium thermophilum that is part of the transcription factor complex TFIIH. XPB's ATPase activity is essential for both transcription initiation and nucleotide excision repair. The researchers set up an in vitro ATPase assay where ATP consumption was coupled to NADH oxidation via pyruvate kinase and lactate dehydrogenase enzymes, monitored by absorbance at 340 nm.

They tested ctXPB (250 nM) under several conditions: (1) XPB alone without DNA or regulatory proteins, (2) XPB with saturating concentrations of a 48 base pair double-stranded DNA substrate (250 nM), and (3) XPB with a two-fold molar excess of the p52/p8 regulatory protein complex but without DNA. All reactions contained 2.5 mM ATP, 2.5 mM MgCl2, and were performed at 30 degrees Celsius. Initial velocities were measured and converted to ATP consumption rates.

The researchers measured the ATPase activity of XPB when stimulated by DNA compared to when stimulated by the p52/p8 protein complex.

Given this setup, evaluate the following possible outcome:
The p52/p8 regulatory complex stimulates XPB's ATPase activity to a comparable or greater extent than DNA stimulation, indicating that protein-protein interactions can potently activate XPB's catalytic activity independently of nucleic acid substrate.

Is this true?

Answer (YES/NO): NO